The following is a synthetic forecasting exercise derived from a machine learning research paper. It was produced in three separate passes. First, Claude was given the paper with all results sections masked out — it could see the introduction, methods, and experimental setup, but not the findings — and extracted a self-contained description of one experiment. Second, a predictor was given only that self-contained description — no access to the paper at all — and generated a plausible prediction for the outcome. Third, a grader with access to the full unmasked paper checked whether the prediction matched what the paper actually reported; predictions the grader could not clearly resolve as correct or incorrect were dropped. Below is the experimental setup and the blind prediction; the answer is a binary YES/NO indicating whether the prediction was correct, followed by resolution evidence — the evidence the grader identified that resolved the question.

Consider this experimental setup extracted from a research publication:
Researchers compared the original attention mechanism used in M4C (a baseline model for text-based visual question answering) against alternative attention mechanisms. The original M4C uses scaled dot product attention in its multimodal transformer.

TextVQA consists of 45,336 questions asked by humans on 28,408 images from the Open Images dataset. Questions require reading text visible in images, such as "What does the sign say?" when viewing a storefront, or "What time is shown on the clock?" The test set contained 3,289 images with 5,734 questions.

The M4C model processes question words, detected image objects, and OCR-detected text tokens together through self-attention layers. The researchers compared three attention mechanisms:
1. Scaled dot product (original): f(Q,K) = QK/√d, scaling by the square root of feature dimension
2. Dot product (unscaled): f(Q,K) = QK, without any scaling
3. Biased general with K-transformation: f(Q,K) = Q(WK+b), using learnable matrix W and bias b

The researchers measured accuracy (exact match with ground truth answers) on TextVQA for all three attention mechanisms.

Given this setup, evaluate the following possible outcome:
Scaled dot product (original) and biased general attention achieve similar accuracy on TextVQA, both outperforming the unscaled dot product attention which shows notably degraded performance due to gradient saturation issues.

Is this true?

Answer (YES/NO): NO